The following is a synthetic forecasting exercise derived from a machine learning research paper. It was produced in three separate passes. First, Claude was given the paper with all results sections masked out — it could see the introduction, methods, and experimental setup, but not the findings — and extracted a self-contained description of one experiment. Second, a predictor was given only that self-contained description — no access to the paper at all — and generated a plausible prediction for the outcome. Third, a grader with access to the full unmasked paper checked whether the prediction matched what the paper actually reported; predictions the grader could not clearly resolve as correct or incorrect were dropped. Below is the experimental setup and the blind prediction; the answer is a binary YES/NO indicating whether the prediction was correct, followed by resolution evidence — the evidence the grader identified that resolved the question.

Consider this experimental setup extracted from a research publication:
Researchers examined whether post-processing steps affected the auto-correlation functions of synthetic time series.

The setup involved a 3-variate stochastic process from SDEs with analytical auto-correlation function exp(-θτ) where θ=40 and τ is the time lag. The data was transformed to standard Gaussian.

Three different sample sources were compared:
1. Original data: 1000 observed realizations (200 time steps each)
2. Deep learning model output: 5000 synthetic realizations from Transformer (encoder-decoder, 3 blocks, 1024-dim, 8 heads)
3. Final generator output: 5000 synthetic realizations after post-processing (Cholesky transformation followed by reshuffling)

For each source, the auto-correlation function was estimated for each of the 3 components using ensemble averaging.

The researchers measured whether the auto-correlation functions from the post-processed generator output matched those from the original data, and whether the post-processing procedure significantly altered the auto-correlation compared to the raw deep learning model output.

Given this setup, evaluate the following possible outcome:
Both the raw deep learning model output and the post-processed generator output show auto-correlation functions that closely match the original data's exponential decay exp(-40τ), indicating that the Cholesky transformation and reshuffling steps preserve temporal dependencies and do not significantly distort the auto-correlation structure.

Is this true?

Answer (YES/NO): YES